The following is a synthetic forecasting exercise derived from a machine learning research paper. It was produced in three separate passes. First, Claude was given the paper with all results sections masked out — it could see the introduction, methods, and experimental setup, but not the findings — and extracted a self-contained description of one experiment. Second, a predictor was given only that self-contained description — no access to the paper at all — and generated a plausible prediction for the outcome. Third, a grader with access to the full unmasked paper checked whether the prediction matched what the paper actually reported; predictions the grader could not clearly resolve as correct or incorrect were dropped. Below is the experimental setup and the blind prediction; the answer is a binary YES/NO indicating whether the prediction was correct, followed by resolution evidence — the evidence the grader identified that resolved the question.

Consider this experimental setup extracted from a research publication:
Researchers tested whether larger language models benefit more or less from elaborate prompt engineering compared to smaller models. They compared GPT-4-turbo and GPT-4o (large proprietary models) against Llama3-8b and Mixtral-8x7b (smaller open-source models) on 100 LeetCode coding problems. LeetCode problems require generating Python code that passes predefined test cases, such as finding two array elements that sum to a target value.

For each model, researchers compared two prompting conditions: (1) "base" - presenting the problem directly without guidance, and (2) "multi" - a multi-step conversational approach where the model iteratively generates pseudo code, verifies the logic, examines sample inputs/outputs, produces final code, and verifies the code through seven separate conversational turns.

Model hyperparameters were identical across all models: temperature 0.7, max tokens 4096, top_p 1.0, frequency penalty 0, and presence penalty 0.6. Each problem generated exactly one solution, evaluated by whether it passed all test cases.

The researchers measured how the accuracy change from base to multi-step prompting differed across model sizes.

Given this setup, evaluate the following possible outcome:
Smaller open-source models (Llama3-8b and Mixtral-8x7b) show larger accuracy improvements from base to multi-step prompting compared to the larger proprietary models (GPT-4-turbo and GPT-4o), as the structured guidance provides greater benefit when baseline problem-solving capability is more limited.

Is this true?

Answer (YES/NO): NO